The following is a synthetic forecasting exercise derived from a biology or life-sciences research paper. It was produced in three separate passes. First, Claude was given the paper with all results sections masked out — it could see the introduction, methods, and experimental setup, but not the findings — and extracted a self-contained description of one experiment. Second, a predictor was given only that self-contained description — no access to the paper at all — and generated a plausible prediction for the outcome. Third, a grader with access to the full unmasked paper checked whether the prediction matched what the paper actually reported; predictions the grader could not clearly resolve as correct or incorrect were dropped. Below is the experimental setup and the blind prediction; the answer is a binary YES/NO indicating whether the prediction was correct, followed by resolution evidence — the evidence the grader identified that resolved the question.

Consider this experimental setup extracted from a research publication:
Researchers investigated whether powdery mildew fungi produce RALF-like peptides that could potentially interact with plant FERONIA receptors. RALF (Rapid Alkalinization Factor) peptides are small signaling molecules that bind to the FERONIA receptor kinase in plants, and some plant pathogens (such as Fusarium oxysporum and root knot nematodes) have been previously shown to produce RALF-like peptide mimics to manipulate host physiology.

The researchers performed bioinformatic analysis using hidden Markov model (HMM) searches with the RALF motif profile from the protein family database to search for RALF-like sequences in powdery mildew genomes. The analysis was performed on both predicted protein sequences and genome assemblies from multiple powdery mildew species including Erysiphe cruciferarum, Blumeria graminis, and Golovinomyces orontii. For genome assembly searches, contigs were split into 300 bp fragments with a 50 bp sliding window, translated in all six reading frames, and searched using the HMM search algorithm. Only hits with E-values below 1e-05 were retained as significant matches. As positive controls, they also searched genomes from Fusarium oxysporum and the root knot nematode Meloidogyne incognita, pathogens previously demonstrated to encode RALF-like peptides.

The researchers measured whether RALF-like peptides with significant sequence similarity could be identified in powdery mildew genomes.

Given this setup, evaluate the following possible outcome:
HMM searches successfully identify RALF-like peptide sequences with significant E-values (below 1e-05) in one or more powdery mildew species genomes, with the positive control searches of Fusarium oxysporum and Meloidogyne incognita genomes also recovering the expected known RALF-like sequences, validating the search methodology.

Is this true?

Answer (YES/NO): NO